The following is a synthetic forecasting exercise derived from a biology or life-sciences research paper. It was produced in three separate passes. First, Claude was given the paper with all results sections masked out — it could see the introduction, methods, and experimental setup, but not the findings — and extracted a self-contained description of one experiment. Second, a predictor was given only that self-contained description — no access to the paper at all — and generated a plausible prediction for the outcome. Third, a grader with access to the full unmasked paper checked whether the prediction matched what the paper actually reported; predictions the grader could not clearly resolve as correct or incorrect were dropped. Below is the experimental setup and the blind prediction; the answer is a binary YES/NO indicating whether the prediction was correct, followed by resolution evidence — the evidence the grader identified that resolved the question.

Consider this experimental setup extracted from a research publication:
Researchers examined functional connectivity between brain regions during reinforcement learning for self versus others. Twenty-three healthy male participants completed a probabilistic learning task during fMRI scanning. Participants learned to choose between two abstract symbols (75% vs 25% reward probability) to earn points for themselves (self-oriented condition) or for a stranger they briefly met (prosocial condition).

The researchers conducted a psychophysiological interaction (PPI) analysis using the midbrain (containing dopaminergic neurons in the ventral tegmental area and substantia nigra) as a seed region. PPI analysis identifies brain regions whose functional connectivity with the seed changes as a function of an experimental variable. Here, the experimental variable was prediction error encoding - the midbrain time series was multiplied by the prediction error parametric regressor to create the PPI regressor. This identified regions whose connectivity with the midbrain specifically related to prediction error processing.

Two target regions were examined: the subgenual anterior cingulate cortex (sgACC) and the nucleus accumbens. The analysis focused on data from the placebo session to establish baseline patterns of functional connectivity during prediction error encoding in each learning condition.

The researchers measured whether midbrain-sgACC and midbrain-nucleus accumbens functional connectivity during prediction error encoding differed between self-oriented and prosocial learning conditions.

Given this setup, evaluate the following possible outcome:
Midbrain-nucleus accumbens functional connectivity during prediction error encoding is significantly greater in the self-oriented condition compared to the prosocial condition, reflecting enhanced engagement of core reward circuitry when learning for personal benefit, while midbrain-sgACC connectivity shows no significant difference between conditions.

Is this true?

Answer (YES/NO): NO